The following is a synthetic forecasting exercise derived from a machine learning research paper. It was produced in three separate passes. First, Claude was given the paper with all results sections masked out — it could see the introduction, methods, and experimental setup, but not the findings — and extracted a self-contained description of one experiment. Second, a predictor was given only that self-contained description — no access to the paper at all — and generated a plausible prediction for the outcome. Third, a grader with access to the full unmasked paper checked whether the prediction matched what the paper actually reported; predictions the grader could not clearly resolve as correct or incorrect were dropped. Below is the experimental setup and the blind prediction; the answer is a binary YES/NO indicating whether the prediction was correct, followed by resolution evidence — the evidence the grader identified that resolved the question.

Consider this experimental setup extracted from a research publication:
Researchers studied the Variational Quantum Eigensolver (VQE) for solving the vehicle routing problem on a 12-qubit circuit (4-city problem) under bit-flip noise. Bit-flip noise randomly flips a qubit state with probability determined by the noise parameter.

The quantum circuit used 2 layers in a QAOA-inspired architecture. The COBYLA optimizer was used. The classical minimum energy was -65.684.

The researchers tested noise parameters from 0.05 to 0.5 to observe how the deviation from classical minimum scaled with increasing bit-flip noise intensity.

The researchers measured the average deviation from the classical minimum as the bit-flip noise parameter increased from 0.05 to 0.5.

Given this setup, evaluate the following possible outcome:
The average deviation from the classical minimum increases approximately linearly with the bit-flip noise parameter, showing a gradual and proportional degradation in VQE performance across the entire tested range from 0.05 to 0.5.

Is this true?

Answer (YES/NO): NO